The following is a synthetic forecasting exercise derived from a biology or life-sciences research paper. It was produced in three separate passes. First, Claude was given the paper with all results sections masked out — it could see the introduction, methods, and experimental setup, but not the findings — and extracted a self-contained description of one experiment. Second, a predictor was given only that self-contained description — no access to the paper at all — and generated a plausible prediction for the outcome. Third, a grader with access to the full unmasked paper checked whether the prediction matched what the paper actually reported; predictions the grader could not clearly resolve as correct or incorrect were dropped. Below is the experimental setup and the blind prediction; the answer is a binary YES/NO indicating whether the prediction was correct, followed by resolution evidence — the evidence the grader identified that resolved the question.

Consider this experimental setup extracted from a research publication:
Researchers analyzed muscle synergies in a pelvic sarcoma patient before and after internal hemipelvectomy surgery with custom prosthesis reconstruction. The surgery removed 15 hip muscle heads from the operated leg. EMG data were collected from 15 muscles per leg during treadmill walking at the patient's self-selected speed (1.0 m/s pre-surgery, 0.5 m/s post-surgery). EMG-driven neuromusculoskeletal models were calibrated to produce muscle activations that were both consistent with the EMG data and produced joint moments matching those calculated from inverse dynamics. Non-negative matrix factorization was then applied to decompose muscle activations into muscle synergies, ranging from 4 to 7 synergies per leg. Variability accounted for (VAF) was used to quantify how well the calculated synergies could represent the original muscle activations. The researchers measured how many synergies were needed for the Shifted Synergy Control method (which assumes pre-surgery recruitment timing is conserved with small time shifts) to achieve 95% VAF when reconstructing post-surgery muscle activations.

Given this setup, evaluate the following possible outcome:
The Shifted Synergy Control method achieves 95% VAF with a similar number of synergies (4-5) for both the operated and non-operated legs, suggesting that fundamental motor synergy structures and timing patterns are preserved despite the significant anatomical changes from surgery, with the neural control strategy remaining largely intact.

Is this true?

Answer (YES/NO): YES